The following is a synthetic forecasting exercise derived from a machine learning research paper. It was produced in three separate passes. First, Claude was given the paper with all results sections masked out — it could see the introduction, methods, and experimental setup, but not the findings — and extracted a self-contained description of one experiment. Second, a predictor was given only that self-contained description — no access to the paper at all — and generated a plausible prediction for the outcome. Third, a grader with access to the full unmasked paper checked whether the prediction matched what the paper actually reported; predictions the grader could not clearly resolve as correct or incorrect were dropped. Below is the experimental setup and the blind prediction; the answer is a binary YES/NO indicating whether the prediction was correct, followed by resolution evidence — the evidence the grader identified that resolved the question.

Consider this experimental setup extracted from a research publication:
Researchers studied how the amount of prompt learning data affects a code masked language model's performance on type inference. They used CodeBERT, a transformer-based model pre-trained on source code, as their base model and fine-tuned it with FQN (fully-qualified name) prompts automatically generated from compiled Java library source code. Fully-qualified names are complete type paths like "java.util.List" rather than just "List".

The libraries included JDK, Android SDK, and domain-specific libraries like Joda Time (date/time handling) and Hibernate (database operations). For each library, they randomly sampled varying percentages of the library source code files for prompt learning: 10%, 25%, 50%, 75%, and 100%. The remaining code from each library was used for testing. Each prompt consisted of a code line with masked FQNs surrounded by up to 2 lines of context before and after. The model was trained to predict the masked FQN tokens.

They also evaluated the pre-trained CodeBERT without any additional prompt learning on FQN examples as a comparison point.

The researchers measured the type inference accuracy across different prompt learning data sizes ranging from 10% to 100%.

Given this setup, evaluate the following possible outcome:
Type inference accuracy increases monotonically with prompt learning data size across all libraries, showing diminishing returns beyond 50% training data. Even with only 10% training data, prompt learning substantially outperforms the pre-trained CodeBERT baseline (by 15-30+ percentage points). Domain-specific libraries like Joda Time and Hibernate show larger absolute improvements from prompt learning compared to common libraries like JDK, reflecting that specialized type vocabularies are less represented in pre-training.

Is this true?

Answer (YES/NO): NO